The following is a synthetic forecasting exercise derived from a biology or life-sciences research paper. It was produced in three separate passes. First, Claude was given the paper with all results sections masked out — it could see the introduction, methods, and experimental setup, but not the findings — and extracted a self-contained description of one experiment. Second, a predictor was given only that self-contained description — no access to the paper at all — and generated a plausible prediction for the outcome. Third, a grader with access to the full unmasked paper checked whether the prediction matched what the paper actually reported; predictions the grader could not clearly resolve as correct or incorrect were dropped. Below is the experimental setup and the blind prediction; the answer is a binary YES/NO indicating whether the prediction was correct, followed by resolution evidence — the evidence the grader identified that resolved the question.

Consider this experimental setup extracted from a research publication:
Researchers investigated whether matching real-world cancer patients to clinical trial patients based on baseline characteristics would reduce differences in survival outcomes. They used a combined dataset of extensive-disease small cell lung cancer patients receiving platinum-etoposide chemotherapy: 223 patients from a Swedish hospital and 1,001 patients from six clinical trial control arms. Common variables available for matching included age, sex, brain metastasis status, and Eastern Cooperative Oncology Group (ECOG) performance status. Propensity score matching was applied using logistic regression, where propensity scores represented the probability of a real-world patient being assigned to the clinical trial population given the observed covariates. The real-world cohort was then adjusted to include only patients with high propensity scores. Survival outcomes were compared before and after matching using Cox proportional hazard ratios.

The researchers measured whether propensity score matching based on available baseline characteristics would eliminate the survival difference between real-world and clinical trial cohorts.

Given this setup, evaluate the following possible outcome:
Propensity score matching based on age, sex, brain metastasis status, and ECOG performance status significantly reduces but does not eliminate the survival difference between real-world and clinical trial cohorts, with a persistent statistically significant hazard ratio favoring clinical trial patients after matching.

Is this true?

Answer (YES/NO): NO